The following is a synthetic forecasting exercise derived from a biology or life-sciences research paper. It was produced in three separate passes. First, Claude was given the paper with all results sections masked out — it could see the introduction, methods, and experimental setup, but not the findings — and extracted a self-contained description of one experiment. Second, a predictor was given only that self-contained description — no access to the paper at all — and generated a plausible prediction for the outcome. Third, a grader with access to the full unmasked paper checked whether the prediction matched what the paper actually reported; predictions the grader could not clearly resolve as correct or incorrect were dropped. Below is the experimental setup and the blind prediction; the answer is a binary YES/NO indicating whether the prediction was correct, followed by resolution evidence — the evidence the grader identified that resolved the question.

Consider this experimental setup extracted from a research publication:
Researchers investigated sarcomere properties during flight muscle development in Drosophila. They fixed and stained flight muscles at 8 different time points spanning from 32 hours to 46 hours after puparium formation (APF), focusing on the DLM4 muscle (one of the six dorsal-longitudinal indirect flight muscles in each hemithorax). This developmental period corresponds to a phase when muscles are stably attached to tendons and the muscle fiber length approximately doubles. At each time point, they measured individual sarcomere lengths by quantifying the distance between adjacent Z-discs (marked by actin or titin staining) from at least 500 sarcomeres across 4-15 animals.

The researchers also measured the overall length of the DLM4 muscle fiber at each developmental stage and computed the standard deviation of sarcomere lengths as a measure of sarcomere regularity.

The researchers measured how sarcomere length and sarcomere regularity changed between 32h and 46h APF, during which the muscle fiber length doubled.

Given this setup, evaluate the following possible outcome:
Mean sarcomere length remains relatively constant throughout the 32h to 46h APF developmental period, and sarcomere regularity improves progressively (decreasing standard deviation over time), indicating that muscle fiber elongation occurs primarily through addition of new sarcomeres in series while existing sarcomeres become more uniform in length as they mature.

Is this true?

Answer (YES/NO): YES